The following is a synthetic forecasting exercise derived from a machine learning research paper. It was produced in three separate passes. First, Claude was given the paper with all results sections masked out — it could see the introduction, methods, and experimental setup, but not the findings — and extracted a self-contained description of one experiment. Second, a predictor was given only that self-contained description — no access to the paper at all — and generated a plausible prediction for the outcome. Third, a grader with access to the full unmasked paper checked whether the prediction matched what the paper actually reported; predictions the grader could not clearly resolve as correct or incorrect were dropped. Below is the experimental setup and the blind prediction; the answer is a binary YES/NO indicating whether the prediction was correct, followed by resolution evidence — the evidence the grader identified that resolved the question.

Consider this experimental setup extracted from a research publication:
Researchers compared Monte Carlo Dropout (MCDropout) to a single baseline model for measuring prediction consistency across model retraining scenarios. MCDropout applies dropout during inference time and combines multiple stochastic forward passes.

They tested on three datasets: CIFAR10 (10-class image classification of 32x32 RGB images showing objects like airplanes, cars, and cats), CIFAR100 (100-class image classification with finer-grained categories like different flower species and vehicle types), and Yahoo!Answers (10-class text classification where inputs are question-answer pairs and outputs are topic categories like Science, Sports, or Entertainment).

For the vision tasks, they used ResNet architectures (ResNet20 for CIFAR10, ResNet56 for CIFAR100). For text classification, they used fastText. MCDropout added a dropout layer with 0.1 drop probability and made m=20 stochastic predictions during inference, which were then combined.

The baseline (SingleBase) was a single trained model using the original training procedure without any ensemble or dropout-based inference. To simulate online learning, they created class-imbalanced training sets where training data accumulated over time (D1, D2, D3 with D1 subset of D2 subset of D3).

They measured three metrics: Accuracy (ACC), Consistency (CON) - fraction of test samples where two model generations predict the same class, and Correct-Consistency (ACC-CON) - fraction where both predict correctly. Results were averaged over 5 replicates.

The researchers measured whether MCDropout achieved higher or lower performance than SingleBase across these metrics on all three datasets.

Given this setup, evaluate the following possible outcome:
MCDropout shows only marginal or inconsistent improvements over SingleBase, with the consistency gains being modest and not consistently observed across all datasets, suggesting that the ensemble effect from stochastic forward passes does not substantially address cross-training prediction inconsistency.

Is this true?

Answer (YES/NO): NO